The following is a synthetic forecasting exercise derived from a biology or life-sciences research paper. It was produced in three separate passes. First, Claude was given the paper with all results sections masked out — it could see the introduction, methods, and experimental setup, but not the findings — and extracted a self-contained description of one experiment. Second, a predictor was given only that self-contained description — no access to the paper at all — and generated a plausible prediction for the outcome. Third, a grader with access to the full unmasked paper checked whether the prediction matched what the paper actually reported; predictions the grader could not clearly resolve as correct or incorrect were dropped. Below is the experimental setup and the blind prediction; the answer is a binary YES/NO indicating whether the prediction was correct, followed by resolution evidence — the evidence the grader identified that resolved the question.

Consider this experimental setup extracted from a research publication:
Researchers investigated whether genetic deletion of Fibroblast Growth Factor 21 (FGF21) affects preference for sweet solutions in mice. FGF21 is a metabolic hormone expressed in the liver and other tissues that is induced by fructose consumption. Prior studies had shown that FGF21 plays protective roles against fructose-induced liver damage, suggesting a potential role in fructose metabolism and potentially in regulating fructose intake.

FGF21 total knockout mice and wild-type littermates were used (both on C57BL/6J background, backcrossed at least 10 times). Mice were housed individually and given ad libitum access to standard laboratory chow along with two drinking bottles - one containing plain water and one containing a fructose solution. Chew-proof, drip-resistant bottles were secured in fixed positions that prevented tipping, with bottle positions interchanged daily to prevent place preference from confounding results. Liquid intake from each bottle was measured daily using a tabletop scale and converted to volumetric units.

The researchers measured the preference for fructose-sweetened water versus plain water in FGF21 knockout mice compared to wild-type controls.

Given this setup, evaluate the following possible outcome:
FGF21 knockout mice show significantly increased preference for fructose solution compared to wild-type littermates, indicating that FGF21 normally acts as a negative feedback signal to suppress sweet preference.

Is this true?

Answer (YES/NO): NO